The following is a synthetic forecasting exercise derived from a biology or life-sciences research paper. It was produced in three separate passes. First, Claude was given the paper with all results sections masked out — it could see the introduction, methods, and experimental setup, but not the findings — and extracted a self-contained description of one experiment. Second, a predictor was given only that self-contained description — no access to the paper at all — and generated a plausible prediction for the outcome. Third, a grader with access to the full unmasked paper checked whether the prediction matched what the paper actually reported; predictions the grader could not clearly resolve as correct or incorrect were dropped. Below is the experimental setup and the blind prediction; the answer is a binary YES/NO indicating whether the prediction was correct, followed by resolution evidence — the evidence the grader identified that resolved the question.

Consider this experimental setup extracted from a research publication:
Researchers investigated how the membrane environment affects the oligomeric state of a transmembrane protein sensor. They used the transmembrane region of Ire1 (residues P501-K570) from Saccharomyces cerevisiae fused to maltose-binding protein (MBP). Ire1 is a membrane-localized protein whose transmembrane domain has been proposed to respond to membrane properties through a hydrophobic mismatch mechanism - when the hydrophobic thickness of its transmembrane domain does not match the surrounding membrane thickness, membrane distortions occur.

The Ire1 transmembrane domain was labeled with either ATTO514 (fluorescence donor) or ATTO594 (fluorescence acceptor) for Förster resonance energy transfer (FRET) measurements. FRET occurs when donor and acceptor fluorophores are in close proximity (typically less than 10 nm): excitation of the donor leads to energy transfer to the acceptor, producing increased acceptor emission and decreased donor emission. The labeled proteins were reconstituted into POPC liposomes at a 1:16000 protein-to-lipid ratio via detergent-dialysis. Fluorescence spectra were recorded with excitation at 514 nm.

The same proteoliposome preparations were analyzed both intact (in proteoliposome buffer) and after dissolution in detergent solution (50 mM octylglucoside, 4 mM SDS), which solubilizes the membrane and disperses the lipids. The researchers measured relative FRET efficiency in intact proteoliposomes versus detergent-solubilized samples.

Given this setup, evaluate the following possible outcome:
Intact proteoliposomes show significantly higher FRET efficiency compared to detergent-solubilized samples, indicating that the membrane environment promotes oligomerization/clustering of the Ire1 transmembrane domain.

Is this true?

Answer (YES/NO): YES